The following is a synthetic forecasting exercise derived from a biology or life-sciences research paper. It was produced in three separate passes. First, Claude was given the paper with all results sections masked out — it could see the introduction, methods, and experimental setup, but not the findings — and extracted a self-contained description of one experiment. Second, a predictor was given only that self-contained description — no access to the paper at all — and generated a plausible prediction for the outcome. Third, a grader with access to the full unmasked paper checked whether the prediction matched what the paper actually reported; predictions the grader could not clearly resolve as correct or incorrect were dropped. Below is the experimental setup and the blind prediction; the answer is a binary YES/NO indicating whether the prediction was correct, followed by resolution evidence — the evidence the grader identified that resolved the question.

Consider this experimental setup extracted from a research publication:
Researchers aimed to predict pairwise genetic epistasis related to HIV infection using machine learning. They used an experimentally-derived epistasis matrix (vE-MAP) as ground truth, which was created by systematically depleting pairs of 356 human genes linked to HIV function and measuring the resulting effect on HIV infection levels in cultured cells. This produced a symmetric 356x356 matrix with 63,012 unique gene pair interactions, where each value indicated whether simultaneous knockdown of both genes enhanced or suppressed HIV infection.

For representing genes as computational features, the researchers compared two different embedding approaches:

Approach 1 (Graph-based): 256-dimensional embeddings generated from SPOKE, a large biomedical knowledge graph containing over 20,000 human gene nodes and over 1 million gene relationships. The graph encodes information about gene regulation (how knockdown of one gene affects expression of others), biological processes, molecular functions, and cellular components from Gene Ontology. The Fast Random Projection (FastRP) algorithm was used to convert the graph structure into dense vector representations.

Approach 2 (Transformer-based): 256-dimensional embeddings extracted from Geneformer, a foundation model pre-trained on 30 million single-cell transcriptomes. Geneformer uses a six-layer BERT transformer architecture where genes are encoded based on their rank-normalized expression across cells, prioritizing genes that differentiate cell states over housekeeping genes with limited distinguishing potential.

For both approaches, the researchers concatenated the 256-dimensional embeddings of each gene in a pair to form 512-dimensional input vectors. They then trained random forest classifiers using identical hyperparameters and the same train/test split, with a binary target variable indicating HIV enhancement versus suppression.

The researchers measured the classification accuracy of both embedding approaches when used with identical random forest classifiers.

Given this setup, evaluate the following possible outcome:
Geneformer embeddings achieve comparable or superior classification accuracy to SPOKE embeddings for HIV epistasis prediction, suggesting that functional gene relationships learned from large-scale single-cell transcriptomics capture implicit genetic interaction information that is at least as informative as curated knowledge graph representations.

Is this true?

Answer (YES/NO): YES